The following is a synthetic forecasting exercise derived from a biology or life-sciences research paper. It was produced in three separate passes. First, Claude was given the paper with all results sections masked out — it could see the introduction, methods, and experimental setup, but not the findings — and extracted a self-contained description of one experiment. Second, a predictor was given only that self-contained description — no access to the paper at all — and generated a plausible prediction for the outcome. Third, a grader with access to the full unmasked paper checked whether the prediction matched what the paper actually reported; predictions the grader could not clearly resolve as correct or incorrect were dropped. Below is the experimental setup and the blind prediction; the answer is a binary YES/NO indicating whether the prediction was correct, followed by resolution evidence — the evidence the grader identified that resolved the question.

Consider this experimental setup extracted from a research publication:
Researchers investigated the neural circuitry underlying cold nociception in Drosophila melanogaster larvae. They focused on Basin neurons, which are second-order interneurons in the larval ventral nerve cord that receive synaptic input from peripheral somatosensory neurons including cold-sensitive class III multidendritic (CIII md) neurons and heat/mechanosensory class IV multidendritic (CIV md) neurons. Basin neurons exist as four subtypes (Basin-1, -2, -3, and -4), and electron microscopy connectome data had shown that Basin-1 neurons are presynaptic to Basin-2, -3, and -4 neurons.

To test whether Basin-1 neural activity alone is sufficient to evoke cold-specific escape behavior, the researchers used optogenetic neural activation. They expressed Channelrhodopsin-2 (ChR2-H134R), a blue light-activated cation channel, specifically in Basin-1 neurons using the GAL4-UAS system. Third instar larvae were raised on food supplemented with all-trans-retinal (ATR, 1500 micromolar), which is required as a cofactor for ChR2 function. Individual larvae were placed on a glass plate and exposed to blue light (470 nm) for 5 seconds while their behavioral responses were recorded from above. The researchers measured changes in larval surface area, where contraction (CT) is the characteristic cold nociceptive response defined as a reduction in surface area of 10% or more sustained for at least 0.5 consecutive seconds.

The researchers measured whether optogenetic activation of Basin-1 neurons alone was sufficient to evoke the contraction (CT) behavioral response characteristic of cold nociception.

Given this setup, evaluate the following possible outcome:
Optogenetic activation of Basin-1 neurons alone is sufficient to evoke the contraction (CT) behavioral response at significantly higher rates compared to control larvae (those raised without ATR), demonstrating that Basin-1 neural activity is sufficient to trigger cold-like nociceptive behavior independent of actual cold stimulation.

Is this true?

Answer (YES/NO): NO